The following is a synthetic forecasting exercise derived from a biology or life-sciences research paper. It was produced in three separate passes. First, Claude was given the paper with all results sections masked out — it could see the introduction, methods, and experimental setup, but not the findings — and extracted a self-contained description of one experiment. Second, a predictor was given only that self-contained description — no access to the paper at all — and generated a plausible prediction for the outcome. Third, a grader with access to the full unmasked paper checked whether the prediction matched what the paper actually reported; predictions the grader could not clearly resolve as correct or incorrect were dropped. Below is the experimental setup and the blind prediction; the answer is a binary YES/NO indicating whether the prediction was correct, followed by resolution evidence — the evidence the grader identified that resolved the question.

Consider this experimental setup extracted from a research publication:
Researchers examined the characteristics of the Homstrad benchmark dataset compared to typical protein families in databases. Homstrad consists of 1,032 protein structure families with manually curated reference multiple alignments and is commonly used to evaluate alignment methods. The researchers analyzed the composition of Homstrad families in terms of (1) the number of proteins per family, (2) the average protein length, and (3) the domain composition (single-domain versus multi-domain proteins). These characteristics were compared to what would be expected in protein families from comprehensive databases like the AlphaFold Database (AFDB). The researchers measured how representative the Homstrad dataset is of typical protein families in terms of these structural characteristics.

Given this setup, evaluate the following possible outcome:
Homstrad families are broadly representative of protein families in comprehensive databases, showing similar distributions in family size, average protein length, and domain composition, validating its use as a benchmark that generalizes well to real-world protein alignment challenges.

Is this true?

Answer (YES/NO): NO